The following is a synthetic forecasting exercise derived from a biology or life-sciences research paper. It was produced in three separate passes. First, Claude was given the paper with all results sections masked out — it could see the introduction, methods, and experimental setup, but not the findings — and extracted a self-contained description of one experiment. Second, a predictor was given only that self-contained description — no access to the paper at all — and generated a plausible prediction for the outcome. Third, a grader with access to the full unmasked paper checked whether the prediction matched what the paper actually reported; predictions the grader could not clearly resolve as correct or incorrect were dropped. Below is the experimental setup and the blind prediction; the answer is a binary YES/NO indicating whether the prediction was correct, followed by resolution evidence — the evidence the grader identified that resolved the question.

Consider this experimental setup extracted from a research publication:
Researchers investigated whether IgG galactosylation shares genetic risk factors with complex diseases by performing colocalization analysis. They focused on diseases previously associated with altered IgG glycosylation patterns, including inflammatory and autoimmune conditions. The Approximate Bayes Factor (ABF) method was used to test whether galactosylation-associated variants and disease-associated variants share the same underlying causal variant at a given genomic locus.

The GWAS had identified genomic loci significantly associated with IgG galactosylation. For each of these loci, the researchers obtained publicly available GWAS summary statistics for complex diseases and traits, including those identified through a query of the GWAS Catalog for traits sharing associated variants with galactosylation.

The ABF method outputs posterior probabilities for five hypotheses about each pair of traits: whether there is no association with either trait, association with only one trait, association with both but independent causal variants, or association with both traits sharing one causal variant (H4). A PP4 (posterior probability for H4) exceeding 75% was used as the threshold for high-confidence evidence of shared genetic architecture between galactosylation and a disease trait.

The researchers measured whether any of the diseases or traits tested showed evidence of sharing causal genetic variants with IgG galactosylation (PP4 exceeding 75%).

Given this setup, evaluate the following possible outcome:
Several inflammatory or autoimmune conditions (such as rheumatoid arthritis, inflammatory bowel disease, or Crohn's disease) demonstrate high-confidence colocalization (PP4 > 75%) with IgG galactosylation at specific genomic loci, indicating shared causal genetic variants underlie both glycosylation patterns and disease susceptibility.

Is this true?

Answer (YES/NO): NO